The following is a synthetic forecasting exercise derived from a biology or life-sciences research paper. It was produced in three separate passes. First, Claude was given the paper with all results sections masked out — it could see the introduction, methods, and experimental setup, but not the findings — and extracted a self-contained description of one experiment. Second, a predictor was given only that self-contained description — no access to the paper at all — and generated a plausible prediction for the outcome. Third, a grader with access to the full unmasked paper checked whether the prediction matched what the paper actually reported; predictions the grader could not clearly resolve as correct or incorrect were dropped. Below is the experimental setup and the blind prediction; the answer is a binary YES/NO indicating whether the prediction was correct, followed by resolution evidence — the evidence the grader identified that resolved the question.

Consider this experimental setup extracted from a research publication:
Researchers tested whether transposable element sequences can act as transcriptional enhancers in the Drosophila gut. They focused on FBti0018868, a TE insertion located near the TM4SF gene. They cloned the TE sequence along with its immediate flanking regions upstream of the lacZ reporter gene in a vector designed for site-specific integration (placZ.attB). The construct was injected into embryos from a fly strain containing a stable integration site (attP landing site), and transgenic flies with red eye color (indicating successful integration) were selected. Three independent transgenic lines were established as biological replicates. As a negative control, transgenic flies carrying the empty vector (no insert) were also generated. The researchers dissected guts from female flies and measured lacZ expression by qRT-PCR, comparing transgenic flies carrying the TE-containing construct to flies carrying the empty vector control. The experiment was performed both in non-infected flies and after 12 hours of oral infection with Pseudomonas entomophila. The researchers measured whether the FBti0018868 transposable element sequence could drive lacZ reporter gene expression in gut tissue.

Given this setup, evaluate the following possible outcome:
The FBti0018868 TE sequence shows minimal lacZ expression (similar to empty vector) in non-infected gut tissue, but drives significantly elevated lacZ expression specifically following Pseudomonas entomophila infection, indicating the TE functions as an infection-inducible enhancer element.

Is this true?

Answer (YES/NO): NO